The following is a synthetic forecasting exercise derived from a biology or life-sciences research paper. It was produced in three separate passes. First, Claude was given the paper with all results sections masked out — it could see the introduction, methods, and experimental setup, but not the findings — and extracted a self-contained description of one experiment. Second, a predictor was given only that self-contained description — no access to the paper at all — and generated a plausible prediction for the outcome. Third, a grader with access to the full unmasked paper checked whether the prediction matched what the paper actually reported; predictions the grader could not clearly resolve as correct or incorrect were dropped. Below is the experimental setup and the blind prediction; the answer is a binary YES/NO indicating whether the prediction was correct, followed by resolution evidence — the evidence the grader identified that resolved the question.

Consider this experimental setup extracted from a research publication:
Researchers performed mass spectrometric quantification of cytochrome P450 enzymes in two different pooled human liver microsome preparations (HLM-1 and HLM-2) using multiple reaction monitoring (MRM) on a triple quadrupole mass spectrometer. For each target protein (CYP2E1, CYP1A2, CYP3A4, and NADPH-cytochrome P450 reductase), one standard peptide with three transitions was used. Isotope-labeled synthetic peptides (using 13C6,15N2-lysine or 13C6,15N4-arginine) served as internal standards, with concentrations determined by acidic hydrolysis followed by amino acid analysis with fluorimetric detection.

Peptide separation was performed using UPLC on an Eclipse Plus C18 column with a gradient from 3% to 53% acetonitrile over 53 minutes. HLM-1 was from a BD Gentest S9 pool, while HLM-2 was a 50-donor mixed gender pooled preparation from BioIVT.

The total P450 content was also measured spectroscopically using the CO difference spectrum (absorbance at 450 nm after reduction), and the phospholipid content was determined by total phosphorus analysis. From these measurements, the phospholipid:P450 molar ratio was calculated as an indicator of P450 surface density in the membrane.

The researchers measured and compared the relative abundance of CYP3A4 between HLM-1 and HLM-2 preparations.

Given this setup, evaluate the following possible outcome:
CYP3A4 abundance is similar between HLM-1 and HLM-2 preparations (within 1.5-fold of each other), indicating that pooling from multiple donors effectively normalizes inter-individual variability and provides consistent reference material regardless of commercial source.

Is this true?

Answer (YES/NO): NO